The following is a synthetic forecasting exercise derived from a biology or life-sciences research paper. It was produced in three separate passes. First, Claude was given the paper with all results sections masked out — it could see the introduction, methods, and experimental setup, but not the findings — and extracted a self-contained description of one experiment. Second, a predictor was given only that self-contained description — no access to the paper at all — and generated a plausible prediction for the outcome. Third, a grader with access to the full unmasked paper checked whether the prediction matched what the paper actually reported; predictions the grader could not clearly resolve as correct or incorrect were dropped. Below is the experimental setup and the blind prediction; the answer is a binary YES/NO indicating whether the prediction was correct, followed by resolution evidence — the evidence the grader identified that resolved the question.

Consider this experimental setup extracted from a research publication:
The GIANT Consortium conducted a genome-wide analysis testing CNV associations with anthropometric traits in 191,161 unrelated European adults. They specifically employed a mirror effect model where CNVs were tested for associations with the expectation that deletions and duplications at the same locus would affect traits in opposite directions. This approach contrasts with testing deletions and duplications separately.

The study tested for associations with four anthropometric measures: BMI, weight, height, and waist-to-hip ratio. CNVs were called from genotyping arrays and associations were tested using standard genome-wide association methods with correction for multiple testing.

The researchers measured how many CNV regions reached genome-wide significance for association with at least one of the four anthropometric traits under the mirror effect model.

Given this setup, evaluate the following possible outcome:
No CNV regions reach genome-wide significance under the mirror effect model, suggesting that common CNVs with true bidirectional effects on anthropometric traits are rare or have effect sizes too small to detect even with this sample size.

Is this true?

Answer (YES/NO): NO